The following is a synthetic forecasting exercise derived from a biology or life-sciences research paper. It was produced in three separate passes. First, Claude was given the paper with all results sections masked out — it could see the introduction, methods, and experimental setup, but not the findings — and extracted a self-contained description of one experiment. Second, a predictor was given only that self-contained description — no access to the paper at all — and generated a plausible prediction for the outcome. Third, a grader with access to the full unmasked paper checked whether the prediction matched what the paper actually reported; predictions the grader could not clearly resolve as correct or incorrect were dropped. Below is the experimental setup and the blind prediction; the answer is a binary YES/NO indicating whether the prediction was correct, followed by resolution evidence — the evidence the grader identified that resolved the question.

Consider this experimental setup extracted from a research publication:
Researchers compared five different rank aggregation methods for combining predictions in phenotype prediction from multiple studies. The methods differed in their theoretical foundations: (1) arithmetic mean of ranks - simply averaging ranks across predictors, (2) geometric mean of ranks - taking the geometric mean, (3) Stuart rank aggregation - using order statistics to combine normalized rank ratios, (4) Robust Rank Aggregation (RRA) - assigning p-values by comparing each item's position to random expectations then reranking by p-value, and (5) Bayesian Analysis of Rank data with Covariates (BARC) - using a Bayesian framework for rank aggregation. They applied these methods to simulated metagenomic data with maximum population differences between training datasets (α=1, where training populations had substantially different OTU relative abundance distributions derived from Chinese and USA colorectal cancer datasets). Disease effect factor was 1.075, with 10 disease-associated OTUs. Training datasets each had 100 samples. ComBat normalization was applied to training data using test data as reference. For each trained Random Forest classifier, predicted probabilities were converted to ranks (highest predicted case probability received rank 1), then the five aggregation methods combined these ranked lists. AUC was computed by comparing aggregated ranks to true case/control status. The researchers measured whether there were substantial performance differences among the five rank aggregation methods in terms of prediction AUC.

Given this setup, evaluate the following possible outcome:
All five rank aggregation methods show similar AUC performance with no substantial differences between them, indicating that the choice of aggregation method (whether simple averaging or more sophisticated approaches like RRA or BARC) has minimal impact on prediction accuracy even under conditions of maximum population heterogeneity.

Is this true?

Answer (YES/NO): YES